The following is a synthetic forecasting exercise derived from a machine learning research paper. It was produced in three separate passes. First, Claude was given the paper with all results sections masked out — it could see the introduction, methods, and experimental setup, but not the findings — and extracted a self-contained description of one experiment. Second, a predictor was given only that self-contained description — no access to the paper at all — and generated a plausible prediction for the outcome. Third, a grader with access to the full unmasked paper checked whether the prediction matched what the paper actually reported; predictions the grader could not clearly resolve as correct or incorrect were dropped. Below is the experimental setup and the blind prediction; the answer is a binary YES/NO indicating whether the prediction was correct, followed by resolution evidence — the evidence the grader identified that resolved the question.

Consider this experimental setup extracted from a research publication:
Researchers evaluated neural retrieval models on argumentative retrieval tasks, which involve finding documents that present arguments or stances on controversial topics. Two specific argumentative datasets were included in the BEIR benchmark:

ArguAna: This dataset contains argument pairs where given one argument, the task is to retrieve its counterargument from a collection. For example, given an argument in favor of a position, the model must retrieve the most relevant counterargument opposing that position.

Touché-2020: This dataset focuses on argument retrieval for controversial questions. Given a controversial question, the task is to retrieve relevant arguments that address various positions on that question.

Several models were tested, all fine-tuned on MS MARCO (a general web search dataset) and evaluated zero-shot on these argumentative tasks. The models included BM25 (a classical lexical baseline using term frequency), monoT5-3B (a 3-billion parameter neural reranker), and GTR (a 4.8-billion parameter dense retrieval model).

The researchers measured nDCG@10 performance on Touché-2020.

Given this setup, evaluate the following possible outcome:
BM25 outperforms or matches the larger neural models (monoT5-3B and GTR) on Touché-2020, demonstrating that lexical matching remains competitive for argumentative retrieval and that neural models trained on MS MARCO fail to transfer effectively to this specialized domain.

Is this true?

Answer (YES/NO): YES